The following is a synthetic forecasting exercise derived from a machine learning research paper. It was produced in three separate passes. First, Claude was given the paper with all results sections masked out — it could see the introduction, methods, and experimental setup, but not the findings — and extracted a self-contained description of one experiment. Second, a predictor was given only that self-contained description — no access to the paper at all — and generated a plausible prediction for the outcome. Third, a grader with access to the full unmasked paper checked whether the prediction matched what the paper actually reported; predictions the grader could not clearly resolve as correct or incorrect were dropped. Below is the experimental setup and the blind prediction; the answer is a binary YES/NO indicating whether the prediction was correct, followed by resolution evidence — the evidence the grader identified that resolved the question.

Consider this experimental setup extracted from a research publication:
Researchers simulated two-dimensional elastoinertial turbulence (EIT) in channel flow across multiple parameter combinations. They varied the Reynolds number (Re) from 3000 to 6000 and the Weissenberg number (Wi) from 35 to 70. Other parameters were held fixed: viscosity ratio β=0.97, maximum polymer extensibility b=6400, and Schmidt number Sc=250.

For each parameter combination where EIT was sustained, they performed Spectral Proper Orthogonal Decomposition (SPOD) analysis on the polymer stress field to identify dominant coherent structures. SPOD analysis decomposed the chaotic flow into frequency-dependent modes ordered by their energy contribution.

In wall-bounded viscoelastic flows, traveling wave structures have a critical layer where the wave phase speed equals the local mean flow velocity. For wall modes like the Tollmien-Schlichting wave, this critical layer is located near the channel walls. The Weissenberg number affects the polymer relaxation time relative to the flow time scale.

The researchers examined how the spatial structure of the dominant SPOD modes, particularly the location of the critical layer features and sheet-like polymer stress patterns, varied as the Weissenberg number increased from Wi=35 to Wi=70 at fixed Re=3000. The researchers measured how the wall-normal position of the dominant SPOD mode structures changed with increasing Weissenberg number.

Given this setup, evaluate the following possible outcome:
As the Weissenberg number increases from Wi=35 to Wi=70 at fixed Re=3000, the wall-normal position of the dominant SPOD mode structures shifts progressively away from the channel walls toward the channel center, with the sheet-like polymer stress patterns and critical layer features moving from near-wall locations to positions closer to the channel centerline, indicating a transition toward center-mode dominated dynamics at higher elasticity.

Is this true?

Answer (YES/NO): NO